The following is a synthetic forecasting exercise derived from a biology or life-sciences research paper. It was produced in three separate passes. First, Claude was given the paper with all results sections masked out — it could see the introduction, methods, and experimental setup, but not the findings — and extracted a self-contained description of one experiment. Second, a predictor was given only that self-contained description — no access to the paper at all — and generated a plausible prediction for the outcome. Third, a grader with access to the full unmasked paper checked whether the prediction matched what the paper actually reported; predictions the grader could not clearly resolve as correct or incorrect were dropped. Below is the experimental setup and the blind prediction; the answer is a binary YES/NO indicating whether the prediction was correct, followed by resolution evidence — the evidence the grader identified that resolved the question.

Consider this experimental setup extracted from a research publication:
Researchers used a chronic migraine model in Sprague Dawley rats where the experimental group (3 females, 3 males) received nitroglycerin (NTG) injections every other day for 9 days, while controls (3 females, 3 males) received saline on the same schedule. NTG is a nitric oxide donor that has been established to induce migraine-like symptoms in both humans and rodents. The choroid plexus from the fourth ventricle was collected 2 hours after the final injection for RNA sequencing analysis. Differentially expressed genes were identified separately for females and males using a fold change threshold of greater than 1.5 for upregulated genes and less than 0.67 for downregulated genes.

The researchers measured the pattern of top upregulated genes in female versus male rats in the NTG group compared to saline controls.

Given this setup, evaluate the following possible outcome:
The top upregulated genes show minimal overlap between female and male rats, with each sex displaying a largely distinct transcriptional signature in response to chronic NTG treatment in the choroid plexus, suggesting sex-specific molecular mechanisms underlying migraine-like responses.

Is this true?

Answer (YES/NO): YES